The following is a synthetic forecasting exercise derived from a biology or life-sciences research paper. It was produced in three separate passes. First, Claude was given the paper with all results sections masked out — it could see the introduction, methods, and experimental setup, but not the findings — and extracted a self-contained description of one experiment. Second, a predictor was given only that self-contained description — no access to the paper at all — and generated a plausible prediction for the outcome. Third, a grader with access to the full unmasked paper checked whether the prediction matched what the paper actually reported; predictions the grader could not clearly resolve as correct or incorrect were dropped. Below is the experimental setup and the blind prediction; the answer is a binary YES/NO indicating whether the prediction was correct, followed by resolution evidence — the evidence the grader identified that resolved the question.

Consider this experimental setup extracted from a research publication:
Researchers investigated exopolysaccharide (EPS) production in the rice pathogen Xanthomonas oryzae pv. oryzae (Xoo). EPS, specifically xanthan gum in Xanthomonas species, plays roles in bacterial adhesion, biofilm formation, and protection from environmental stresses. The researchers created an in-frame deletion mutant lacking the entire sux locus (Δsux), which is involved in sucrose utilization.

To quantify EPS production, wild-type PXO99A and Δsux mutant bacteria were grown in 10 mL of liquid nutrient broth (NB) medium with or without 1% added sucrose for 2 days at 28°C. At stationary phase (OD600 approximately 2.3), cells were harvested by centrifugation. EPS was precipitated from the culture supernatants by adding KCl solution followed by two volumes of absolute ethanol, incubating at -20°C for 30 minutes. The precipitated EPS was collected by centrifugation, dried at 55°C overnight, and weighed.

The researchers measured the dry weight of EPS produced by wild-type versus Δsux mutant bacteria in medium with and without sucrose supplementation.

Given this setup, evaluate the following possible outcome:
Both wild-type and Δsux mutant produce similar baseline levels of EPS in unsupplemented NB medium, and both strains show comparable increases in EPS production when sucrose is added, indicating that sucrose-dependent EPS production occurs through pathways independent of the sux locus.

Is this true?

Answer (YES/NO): NO